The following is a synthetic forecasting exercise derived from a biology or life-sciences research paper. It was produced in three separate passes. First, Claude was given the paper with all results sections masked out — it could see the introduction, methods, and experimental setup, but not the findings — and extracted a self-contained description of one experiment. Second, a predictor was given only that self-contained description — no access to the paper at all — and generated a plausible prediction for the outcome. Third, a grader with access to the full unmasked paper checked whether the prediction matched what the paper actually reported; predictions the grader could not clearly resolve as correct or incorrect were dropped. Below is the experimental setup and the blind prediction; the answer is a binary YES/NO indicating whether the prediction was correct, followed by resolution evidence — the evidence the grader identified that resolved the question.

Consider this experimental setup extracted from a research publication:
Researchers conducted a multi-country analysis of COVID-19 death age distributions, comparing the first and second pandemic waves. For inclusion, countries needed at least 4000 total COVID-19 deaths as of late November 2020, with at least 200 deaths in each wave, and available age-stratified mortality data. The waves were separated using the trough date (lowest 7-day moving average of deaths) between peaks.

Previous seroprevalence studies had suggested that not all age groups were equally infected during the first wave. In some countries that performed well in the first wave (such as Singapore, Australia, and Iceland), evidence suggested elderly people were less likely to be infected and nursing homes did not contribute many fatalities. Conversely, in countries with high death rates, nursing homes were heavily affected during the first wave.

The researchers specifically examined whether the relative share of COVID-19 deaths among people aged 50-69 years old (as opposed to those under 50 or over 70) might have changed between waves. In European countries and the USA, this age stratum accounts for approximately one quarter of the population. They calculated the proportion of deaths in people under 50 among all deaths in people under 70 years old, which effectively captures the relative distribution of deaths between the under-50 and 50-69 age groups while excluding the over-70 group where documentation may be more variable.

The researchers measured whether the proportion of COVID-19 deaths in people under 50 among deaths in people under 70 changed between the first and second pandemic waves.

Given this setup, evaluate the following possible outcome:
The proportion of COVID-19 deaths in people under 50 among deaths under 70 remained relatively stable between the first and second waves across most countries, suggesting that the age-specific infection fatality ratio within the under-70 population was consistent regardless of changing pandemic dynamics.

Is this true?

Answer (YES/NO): NO